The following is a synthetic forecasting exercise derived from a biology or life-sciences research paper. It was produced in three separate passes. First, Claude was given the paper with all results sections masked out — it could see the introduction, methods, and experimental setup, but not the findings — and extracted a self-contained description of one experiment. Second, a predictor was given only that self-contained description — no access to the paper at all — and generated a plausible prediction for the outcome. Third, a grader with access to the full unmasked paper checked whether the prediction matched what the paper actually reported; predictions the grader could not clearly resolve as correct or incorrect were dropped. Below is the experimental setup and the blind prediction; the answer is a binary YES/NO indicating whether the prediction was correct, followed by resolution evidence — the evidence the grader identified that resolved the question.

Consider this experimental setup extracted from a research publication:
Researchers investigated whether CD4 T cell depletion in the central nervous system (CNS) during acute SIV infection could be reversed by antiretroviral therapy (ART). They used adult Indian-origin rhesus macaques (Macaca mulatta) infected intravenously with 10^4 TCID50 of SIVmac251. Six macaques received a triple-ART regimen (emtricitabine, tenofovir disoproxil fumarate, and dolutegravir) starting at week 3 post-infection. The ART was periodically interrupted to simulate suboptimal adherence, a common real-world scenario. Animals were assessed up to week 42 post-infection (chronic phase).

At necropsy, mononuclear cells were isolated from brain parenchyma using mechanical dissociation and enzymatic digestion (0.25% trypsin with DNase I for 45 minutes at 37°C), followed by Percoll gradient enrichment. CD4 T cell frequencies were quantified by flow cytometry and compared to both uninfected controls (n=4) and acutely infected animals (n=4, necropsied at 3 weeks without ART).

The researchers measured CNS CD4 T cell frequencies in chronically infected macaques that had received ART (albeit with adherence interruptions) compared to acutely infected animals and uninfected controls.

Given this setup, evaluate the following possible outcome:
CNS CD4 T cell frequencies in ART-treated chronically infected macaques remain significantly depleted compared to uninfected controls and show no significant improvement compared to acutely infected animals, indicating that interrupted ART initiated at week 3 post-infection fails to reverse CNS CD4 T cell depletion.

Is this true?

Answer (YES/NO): YES